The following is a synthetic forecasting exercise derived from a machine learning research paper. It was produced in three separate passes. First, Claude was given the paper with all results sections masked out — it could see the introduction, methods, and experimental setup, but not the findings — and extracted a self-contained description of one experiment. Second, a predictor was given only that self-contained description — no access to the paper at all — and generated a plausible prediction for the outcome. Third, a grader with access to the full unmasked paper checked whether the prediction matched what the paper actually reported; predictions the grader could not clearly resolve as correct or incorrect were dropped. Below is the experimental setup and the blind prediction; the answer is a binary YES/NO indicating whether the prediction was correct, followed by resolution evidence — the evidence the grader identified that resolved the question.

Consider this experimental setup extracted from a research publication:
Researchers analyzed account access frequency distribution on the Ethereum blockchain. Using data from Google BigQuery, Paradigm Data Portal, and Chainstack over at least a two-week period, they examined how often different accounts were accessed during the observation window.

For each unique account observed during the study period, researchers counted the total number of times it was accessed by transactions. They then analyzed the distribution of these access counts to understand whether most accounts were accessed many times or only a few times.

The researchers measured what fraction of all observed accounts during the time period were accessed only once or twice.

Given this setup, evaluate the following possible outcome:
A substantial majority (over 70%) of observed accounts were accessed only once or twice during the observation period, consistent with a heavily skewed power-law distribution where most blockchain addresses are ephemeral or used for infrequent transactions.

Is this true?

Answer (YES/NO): NO